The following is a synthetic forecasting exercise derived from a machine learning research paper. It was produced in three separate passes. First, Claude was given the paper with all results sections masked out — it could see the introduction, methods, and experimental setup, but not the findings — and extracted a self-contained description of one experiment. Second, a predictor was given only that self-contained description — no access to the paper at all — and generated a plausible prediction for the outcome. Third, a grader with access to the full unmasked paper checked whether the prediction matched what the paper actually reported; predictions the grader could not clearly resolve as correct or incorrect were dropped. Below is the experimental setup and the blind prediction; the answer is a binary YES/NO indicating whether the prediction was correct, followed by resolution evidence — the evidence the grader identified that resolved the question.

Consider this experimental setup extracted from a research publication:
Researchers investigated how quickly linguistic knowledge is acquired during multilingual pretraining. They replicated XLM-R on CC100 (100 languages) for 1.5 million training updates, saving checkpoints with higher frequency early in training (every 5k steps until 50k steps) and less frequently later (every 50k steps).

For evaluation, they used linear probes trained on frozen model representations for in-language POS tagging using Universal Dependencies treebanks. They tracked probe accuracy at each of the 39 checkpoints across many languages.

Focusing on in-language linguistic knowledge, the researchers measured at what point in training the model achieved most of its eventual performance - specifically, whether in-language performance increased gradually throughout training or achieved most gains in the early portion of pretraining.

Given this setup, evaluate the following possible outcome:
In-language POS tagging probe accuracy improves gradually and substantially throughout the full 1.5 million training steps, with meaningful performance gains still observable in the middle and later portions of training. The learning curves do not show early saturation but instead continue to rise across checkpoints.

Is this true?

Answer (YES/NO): NO